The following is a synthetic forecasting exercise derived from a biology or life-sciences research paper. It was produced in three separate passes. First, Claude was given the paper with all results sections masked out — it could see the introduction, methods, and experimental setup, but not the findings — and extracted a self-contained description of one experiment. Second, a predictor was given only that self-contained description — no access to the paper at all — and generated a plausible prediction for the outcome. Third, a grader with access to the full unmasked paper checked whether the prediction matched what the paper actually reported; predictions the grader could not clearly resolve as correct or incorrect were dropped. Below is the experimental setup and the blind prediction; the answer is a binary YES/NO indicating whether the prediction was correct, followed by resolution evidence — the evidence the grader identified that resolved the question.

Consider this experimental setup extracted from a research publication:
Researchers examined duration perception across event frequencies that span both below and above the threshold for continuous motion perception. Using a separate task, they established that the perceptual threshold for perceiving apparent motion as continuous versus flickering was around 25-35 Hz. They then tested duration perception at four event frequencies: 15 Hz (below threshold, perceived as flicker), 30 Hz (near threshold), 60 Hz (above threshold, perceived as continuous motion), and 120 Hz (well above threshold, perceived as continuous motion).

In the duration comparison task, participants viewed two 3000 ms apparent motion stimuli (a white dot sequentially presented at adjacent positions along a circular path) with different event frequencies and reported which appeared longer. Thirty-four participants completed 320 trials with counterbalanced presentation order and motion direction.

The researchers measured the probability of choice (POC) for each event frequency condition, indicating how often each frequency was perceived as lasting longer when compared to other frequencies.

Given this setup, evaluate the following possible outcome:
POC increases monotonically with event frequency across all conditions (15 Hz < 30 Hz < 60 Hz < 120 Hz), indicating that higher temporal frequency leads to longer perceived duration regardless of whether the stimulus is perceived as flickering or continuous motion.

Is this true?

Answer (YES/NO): NO